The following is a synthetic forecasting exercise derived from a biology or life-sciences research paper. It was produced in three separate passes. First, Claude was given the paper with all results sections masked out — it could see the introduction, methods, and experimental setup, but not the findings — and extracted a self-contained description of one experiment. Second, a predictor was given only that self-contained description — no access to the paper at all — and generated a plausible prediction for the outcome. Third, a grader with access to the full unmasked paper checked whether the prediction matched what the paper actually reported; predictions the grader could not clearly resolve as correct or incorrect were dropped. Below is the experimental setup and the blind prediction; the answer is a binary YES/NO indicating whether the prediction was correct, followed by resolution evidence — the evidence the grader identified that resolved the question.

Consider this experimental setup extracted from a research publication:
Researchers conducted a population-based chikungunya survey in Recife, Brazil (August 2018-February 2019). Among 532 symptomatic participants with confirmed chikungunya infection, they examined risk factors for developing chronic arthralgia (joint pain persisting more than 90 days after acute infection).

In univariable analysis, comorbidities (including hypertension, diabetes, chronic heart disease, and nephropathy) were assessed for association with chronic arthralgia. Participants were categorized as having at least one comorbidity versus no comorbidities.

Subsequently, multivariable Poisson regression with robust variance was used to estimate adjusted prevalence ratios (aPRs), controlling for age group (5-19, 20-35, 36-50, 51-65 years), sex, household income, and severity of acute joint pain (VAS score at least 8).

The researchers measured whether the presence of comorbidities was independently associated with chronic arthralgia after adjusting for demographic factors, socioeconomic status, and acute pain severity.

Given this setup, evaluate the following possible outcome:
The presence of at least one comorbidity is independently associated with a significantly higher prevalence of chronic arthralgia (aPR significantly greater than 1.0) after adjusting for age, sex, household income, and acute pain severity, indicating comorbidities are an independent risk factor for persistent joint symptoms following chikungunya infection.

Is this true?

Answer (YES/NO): NO